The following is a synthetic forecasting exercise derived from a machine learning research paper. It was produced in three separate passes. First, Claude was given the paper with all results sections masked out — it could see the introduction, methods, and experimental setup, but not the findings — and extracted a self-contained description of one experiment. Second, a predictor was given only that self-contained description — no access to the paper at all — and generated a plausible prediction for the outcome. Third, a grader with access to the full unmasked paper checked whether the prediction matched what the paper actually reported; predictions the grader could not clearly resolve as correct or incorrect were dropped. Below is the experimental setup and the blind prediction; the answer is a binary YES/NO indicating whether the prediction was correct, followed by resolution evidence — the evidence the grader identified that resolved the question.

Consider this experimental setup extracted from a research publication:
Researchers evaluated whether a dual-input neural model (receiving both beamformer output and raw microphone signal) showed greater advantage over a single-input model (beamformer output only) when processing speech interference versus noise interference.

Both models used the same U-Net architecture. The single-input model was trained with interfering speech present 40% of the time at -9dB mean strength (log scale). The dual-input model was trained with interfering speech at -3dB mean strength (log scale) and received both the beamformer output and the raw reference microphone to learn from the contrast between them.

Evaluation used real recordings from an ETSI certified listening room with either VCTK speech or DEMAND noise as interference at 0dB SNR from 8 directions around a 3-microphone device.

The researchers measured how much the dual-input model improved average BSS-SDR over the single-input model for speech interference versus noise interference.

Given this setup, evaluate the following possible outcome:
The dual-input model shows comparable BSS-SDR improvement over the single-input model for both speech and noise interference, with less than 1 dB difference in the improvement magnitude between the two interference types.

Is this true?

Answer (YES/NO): NO